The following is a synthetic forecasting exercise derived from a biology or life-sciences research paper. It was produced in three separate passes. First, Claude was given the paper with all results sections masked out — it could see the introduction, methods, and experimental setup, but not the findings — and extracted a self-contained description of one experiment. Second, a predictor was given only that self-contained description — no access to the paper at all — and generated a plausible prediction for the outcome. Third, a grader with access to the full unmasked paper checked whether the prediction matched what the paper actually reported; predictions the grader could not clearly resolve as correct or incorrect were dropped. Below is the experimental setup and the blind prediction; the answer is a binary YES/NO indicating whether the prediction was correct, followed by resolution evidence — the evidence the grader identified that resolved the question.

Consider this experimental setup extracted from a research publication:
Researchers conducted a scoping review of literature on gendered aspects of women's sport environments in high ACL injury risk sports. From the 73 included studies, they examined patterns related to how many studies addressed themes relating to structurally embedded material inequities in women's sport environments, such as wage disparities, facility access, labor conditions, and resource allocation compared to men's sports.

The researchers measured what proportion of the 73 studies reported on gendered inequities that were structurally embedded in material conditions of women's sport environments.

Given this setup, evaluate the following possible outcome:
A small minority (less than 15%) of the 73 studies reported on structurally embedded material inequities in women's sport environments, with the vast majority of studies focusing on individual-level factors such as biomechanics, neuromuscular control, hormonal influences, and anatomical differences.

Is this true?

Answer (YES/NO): NO